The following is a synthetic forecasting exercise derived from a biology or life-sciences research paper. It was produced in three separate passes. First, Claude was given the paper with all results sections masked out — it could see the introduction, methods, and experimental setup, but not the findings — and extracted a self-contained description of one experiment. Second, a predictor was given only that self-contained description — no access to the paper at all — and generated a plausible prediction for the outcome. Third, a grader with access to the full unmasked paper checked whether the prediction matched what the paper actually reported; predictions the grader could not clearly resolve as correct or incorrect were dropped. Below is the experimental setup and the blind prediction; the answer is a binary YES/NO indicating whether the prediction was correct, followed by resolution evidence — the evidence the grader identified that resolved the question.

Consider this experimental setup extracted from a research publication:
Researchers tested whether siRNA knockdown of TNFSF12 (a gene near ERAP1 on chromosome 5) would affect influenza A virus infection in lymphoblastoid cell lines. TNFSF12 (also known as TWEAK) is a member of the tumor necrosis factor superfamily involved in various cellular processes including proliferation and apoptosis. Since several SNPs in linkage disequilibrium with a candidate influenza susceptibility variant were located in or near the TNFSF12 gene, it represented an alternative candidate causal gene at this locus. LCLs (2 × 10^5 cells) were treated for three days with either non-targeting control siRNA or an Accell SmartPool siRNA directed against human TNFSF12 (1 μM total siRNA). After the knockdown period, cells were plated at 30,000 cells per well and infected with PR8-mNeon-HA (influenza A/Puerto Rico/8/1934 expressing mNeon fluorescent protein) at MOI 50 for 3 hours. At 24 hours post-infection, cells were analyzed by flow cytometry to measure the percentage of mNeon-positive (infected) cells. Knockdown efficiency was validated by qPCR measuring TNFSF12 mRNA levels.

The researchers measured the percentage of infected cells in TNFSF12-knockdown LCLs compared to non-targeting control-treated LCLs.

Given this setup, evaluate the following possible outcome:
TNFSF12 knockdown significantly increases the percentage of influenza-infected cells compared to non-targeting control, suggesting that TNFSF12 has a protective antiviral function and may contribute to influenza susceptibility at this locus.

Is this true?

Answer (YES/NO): NO